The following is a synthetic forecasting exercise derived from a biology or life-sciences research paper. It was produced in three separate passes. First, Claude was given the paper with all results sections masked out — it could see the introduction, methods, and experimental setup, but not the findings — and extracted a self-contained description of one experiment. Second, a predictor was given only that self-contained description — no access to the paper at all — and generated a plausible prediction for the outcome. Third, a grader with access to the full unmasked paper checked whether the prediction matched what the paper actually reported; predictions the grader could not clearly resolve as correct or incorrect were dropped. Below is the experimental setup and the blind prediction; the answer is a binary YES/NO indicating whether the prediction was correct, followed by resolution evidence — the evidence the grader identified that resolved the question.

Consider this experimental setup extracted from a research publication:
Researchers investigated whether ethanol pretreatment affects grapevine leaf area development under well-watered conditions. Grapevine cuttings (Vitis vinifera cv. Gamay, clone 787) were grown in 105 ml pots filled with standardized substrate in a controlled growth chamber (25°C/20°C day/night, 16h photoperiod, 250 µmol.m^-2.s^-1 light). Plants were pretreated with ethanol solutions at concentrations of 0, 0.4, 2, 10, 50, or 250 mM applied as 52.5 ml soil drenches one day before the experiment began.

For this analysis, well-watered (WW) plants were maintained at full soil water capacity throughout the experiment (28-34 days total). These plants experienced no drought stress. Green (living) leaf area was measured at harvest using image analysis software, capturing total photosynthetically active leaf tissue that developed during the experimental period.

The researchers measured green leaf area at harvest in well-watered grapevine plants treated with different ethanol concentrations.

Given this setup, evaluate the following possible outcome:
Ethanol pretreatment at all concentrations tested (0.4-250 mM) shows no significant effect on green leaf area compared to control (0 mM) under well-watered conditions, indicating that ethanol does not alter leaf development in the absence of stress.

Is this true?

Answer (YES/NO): NO